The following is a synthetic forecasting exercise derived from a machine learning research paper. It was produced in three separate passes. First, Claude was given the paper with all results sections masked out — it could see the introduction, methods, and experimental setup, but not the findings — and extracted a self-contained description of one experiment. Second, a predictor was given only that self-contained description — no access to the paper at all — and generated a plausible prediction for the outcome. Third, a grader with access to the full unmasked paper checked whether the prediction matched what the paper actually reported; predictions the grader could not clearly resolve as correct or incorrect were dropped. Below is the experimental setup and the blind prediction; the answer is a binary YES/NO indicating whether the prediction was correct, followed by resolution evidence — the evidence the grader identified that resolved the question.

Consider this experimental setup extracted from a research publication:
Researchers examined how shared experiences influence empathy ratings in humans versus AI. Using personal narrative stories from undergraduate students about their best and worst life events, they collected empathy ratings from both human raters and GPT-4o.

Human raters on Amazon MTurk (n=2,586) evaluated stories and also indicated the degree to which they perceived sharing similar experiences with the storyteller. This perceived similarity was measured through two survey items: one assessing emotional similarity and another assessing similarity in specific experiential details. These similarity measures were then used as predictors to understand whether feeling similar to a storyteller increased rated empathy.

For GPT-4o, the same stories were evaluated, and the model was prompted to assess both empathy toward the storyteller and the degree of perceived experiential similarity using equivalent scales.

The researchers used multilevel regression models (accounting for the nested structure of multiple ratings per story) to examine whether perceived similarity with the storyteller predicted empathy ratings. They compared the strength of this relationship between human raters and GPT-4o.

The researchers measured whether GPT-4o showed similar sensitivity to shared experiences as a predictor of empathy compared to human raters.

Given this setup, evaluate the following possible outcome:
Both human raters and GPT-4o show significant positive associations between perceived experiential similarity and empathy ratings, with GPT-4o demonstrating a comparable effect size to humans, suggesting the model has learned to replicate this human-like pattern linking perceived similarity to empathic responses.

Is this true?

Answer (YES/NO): NO